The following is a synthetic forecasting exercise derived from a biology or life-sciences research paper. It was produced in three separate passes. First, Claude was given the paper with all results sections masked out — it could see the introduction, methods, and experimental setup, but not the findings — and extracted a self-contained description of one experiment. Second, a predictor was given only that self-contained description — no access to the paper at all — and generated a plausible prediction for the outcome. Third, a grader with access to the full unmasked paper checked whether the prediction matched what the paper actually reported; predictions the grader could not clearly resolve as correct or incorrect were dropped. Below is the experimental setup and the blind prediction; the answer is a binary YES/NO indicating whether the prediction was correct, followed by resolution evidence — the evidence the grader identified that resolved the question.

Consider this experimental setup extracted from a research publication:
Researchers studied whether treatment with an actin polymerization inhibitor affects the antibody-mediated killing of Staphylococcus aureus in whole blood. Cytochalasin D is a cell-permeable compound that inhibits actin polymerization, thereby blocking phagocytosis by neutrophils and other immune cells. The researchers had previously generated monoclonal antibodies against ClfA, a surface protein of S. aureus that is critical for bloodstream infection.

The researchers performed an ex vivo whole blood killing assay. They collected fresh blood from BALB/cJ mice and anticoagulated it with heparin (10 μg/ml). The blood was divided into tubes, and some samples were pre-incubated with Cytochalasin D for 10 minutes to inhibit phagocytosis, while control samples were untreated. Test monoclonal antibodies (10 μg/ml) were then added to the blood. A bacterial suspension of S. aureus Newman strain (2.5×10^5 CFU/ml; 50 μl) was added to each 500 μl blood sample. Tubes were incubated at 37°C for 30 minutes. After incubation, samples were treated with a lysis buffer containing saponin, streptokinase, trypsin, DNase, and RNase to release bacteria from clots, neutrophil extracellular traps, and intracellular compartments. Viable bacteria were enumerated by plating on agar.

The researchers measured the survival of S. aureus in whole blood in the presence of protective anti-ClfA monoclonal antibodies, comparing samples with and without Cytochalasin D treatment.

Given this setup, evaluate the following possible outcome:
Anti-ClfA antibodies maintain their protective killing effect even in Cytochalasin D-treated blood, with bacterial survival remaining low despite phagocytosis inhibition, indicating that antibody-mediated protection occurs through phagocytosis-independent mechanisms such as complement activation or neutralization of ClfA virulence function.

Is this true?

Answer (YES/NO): NO